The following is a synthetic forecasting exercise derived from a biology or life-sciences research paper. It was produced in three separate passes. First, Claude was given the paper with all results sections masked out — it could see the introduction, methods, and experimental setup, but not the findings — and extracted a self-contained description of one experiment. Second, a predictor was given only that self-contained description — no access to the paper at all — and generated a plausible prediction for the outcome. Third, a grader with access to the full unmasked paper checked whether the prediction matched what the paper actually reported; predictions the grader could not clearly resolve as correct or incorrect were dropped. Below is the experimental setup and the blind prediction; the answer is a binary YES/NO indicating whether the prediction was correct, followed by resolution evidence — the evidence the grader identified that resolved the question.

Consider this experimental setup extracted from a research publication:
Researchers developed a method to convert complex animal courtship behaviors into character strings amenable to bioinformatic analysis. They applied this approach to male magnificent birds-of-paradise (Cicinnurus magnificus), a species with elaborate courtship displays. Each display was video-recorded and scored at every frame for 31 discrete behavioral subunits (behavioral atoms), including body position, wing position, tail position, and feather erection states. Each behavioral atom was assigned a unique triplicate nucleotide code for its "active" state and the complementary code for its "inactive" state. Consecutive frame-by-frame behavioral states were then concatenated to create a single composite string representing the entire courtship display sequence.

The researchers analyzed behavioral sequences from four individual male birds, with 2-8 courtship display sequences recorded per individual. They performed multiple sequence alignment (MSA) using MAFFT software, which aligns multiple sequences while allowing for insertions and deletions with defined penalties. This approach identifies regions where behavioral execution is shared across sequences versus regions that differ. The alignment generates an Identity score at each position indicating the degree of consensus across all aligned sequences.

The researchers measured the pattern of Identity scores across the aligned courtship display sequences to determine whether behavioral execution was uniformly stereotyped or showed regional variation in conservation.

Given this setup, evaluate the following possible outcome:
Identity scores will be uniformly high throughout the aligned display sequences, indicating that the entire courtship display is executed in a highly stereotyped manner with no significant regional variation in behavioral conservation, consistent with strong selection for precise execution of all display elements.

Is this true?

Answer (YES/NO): NO